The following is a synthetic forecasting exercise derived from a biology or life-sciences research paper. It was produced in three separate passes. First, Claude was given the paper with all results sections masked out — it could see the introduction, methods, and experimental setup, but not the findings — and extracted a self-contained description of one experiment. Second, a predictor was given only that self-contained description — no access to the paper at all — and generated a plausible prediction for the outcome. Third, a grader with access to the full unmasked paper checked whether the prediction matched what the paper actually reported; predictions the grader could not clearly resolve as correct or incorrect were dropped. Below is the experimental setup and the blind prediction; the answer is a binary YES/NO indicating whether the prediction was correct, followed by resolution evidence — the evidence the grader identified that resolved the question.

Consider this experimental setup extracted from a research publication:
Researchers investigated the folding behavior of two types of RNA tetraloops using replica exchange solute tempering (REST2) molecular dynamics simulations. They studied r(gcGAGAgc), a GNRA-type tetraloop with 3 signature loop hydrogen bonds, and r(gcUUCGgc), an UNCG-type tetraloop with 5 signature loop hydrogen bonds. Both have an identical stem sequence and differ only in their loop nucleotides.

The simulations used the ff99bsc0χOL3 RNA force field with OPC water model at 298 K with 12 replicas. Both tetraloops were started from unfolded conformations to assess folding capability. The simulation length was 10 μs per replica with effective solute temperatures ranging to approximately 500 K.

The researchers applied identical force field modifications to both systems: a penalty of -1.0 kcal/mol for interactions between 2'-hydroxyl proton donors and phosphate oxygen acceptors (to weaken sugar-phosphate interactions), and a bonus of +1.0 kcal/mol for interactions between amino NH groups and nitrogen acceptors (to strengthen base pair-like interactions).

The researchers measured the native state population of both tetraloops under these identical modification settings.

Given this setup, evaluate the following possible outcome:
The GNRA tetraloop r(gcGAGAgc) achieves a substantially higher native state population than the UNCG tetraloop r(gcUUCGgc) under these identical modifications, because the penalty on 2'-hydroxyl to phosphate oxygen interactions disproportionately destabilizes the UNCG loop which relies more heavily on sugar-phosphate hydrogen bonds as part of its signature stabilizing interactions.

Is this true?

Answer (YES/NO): NO